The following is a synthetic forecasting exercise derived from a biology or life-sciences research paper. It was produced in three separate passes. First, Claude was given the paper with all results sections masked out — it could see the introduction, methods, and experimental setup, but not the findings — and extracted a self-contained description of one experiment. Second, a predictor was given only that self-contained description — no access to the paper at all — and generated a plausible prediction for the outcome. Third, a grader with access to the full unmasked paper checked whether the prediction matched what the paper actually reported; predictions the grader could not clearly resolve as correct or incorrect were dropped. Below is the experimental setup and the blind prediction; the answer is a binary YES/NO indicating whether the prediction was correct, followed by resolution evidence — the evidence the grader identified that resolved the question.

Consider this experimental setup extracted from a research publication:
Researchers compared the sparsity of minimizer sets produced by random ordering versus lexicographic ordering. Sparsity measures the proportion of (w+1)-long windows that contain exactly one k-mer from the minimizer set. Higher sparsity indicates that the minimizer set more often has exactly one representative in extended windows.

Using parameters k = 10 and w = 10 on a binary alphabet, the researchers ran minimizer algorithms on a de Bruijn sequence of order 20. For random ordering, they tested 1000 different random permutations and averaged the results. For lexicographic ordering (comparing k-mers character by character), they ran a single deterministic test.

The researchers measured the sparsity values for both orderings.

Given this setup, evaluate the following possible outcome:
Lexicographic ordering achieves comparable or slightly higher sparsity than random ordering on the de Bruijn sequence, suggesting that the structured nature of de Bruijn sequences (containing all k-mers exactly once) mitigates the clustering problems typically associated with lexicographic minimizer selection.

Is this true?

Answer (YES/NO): NO